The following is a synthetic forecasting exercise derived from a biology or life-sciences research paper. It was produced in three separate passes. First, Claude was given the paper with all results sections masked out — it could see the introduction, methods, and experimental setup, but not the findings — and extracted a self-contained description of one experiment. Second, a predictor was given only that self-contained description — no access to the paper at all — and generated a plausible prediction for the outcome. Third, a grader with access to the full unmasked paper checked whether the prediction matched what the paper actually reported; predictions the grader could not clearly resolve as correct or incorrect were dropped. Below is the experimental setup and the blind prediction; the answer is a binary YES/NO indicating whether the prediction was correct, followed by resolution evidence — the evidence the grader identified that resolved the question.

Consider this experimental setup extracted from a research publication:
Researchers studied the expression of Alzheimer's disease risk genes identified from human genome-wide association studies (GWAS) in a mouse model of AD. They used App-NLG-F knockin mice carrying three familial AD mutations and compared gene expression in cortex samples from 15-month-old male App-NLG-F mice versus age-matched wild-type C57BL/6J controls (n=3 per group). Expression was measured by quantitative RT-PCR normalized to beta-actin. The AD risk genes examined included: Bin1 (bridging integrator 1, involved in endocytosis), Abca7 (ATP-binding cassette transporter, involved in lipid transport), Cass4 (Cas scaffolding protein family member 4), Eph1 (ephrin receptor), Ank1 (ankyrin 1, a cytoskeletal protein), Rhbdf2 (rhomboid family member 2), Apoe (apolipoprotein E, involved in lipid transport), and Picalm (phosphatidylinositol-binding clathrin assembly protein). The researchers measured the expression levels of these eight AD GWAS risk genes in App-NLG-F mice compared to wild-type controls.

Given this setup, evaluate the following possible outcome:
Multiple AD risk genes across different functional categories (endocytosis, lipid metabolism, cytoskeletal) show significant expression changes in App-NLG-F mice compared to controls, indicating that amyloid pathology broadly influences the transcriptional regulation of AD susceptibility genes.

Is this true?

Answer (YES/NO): NO